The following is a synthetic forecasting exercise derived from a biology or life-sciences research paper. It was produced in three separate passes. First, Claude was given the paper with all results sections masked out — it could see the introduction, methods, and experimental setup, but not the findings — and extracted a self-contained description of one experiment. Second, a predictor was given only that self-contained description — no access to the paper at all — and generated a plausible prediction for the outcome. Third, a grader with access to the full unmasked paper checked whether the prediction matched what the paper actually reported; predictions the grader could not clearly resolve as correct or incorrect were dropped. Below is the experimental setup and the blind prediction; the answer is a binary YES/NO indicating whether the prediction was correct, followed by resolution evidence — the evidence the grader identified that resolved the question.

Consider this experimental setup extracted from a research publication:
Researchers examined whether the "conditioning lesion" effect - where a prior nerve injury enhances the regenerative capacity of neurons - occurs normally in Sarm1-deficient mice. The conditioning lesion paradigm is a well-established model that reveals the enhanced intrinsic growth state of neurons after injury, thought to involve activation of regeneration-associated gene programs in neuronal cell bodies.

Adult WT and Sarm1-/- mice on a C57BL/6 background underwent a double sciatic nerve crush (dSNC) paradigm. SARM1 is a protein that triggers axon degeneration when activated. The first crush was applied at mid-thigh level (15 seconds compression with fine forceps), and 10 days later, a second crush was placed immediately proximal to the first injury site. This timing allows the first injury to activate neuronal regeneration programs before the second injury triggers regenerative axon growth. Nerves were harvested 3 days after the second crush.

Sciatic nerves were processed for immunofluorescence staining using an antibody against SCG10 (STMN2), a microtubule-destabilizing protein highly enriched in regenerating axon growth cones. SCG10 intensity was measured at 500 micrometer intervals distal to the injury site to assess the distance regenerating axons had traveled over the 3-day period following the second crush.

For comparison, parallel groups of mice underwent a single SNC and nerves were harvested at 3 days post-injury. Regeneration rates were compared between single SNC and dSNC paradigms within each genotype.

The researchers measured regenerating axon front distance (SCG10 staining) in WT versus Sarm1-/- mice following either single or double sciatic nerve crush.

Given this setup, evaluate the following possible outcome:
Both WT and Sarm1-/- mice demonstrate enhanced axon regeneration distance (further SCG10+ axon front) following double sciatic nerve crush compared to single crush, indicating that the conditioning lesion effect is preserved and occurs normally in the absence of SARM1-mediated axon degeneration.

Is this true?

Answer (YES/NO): NO